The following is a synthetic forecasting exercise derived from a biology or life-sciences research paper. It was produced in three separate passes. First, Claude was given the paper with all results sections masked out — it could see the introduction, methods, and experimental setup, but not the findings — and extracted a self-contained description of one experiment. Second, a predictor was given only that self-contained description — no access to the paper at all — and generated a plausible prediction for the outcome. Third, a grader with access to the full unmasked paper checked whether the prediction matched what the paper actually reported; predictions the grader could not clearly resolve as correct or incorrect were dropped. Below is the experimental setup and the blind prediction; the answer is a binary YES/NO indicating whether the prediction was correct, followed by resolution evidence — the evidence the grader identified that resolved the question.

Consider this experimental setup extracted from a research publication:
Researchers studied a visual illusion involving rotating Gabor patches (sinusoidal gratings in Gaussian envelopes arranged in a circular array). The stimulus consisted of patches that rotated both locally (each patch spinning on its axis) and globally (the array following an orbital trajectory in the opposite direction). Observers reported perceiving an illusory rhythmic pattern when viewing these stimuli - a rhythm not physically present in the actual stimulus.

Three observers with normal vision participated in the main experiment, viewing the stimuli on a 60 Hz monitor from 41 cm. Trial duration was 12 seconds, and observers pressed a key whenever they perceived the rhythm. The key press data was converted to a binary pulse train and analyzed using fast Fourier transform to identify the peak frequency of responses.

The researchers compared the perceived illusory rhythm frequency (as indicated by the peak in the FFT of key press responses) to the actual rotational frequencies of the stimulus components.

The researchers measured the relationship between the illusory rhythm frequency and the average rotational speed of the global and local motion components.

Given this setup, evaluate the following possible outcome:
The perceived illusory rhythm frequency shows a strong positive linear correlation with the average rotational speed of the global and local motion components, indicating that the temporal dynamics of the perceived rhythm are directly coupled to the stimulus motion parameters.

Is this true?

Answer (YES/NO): YES